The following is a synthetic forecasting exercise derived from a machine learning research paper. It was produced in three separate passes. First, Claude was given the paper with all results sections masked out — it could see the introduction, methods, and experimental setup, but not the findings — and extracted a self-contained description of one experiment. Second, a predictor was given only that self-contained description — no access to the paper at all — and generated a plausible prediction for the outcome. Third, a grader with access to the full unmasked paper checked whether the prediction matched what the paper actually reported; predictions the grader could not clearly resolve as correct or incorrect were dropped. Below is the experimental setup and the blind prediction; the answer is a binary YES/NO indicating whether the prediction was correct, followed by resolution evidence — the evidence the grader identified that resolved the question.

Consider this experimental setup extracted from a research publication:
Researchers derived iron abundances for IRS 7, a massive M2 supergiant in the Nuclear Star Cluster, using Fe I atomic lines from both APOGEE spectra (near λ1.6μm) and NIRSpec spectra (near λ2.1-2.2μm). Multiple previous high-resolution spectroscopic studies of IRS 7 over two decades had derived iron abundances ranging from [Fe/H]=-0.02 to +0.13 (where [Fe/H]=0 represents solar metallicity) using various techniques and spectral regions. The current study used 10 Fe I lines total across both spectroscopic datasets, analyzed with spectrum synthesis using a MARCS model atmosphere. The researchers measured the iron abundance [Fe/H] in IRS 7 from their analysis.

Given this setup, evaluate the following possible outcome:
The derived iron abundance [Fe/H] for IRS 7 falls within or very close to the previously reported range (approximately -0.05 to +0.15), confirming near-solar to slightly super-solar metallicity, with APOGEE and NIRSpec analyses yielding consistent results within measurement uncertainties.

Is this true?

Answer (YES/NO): NO